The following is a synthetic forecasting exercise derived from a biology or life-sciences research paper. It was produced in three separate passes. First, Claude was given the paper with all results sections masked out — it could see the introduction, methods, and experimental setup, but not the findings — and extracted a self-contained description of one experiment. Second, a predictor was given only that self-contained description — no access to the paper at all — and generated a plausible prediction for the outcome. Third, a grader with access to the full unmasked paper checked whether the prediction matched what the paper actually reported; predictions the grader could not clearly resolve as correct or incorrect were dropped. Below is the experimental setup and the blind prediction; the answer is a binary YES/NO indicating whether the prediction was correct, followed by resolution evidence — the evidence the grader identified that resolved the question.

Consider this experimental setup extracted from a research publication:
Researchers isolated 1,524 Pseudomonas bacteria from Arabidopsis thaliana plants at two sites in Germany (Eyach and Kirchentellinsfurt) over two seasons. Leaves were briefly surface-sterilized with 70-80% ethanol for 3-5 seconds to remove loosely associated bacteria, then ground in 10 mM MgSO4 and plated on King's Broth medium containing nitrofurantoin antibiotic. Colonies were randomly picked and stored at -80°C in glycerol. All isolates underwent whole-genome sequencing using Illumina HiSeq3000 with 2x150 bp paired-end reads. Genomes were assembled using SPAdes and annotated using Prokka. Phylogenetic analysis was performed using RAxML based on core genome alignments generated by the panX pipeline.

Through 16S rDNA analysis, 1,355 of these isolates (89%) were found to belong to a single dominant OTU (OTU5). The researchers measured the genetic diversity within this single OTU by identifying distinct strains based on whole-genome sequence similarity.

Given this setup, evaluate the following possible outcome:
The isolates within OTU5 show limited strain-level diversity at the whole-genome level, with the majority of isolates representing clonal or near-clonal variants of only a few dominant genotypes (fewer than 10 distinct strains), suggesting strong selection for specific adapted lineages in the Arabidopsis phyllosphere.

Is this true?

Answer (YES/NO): NO